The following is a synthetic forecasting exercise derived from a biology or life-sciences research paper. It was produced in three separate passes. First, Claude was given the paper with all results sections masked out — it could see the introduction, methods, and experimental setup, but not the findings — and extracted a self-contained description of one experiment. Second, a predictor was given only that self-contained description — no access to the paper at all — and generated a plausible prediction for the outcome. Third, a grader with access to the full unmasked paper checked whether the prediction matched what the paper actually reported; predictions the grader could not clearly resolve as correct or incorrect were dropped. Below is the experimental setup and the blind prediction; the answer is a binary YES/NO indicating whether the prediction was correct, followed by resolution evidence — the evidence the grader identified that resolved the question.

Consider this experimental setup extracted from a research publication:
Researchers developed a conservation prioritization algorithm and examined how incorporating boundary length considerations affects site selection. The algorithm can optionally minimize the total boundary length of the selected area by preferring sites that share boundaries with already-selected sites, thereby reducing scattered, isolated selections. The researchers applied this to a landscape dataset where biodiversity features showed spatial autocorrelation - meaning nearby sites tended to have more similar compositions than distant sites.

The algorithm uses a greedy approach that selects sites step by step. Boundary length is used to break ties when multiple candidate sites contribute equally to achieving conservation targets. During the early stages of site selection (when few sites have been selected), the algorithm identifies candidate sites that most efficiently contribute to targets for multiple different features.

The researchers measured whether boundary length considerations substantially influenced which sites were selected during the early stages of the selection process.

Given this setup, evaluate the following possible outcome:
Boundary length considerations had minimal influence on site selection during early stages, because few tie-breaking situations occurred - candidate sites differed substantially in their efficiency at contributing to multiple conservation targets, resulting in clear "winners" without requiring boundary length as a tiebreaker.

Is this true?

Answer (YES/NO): NO